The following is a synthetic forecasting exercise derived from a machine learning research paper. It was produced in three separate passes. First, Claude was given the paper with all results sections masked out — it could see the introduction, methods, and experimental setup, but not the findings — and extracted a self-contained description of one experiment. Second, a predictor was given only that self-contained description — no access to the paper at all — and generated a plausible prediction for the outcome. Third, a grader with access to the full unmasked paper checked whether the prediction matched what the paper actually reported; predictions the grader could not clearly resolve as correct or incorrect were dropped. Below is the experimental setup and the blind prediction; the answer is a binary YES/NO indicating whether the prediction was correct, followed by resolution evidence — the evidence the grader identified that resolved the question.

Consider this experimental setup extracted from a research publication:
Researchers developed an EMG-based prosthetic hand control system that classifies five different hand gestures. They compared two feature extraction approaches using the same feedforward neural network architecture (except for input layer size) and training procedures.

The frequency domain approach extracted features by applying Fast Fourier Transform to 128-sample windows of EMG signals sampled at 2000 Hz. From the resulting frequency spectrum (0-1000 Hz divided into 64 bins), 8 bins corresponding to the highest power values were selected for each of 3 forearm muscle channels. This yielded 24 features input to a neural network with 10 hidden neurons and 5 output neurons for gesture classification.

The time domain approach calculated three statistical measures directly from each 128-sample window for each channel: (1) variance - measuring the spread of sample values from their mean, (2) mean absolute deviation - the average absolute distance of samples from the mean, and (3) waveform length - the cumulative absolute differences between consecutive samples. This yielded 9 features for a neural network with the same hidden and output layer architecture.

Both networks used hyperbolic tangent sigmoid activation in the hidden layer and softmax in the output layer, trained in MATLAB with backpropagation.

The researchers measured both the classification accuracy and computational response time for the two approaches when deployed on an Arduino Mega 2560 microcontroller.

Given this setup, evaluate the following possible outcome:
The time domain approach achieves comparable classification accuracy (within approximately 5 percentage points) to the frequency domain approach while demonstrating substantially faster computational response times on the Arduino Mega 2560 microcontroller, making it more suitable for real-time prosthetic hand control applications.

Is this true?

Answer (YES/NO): YES